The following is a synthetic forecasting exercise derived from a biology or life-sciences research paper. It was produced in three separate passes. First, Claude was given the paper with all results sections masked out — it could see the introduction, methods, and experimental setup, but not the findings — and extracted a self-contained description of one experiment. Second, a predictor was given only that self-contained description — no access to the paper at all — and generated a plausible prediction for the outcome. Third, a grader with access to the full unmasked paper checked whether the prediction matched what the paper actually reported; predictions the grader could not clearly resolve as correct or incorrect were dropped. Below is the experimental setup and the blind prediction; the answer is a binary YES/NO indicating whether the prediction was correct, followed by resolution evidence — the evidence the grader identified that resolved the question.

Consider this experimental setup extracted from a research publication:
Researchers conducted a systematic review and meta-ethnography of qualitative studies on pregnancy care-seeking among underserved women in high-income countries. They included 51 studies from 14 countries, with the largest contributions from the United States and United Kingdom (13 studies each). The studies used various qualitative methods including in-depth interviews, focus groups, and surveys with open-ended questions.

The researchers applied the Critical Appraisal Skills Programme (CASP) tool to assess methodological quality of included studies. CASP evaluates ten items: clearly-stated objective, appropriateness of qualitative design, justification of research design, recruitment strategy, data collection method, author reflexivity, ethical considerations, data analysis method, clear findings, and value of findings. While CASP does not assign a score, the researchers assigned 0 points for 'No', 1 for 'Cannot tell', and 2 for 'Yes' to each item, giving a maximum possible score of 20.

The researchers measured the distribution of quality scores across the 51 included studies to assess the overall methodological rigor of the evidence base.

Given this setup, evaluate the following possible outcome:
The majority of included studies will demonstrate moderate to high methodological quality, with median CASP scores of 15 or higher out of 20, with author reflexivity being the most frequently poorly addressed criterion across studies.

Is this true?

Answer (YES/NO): NO